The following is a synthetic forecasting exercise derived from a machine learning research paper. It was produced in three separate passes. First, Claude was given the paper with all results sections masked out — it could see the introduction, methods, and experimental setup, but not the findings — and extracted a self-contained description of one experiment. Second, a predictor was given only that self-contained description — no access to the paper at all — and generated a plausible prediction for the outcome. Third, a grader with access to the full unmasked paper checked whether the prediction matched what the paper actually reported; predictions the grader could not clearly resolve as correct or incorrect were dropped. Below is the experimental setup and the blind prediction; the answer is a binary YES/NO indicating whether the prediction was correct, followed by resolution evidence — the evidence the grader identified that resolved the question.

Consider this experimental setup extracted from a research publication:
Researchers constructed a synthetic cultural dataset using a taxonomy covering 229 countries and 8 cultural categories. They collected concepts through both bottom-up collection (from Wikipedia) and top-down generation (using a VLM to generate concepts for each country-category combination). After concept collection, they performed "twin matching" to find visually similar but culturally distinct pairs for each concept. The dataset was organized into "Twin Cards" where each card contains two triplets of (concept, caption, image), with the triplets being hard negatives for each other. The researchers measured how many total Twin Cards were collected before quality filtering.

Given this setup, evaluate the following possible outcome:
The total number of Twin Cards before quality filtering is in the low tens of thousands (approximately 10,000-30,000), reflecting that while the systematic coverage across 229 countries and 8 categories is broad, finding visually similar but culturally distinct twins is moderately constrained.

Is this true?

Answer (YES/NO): NO